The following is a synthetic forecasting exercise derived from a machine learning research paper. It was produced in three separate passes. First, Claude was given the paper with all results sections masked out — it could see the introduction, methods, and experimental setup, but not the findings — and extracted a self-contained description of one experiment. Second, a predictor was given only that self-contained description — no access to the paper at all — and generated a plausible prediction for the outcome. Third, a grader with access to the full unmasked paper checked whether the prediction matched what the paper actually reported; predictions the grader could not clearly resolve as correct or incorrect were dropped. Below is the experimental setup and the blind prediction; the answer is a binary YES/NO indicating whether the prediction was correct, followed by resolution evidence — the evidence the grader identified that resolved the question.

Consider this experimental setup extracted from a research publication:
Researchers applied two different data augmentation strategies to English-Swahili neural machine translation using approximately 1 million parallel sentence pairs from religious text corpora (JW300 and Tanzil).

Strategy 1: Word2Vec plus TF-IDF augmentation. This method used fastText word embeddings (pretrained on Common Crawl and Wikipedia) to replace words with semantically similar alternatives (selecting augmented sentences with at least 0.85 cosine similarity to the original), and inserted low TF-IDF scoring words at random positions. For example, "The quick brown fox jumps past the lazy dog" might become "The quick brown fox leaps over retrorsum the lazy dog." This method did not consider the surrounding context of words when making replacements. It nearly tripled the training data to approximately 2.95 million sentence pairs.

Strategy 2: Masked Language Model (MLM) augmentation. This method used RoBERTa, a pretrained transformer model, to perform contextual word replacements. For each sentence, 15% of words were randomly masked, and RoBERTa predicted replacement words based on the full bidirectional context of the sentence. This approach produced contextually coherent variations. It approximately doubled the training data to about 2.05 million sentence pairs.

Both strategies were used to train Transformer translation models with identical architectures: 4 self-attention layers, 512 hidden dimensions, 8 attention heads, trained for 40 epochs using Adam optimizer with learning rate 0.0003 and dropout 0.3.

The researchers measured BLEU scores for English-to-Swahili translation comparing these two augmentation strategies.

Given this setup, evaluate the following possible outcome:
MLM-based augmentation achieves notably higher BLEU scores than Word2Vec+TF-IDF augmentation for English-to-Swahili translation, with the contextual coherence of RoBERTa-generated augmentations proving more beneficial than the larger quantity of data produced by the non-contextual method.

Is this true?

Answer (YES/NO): NO